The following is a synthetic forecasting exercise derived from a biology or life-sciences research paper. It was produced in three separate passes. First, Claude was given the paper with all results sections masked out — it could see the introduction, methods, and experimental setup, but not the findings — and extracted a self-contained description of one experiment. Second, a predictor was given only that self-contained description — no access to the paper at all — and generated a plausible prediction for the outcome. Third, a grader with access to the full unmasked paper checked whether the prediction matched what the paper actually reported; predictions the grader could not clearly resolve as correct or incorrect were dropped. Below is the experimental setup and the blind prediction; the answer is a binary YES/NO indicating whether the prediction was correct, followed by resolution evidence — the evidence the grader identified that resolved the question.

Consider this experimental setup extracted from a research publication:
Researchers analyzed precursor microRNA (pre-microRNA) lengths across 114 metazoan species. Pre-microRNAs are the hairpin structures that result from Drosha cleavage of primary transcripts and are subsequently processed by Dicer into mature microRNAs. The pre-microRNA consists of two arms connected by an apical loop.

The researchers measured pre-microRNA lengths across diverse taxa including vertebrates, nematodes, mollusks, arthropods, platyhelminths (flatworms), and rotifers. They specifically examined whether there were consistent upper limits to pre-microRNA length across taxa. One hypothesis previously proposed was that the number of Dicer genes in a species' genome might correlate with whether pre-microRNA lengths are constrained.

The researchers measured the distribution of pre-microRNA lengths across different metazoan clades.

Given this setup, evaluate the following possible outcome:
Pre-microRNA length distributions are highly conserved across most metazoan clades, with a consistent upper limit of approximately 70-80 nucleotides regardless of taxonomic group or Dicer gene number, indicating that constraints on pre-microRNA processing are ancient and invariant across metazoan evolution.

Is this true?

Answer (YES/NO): NO